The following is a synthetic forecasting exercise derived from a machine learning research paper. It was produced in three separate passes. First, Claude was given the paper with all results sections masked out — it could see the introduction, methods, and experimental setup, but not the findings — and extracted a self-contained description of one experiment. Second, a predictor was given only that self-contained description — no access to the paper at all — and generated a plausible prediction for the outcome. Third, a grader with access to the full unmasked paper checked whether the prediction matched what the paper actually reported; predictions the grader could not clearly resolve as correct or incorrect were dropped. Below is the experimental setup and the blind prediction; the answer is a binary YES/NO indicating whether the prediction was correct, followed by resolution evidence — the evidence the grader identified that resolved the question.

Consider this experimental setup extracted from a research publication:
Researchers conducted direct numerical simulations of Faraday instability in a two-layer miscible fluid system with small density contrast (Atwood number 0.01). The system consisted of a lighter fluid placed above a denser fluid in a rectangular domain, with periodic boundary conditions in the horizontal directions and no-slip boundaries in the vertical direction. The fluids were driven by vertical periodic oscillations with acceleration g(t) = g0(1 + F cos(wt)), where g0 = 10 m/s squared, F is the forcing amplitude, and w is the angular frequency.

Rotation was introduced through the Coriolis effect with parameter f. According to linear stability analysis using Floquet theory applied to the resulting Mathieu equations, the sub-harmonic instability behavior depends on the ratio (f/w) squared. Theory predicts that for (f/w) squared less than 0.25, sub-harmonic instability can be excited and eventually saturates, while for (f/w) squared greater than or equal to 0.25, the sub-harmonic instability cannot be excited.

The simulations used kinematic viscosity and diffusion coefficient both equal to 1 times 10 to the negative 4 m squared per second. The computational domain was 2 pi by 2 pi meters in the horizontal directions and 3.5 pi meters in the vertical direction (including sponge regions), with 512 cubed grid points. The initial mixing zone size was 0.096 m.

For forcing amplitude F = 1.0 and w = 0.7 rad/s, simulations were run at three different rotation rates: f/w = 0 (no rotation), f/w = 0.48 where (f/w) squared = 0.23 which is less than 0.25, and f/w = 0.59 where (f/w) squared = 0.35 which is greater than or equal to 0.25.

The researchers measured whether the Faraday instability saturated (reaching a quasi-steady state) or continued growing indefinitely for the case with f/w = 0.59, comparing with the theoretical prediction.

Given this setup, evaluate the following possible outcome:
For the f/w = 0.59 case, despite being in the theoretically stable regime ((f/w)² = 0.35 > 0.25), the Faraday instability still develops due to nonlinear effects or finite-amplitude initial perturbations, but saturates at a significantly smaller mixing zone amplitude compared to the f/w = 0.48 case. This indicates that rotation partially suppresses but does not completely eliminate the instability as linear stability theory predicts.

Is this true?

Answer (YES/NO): NO